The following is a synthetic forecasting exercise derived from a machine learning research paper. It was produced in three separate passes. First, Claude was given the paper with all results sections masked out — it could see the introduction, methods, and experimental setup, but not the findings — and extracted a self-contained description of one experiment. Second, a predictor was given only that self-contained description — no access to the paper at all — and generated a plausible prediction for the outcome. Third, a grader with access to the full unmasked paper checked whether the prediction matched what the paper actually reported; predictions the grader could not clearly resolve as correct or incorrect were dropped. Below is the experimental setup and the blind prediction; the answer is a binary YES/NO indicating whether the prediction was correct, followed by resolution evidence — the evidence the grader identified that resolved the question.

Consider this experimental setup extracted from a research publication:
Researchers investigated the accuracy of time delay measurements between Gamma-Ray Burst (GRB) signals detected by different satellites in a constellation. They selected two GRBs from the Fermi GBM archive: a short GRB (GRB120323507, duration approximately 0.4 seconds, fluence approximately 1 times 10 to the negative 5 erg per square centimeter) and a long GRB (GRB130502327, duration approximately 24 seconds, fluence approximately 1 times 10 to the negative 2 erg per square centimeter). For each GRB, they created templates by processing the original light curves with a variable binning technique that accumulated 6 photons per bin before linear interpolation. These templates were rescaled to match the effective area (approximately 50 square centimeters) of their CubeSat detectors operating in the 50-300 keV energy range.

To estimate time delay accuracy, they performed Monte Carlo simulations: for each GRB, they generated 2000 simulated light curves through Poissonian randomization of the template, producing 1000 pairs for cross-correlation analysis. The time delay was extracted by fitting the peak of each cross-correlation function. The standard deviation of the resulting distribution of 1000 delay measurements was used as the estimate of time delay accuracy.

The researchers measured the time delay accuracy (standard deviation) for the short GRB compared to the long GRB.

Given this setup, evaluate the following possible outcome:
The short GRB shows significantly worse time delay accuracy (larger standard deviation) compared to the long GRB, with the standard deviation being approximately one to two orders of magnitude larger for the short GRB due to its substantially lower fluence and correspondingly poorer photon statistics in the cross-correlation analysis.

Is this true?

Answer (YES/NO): YES